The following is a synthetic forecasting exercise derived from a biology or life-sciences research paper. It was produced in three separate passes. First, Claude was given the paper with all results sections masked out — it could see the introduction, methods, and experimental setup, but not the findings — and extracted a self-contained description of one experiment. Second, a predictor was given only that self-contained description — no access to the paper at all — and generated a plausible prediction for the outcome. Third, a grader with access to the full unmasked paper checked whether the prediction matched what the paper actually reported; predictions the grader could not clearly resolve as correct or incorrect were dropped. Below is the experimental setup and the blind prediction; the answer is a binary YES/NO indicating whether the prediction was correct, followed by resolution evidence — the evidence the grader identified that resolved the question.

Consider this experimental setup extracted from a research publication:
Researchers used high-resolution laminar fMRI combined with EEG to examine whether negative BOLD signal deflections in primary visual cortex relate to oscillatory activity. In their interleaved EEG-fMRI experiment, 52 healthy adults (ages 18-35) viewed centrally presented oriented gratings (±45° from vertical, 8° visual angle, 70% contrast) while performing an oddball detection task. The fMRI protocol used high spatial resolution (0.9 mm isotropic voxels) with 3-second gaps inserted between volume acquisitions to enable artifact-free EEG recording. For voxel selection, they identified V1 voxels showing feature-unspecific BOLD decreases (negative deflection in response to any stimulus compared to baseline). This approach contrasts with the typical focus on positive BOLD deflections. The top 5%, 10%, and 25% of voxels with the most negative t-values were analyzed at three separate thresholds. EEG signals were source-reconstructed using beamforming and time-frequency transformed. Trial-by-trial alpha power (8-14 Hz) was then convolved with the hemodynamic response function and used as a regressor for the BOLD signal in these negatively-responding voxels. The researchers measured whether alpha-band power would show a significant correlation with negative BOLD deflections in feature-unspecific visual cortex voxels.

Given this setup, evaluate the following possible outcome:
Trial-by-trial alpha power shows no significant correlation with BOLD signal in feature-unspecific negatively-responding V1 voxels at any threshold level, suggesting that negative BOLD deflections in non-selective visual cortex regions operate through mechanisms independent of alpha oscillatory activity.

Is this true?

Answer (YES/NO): NO